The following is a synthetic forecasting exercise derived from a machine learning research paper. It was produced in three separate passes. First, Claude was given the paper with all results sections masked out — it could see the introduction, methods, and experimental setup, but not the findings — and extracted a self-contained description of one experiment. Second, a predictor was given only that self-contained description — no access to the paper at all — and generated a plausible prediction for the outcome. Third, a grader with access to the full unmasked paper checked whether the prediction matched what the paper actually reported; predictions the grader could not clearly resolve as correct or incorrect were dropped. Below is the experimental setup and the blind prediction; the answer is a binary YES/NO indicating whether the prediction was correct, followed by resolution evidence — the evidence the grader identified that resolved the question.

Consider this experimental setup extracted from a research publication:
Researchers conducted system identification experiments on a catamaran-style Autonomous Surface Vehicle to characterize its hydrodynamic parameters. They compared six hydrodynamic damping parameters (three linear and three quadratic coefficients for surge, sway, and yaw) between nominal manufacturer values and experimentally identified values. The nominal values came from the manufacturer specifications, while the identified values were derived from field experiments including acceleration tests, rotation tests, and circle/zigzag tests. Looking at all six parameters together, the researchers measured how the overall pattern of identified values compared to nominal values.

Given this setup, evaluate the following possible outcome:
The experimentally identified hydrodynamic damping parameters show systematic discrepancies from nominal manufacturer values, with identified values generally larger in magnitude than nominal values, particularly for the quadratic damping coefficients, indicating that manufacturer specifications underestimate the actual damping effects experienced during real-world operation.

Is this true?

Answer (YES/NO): NO